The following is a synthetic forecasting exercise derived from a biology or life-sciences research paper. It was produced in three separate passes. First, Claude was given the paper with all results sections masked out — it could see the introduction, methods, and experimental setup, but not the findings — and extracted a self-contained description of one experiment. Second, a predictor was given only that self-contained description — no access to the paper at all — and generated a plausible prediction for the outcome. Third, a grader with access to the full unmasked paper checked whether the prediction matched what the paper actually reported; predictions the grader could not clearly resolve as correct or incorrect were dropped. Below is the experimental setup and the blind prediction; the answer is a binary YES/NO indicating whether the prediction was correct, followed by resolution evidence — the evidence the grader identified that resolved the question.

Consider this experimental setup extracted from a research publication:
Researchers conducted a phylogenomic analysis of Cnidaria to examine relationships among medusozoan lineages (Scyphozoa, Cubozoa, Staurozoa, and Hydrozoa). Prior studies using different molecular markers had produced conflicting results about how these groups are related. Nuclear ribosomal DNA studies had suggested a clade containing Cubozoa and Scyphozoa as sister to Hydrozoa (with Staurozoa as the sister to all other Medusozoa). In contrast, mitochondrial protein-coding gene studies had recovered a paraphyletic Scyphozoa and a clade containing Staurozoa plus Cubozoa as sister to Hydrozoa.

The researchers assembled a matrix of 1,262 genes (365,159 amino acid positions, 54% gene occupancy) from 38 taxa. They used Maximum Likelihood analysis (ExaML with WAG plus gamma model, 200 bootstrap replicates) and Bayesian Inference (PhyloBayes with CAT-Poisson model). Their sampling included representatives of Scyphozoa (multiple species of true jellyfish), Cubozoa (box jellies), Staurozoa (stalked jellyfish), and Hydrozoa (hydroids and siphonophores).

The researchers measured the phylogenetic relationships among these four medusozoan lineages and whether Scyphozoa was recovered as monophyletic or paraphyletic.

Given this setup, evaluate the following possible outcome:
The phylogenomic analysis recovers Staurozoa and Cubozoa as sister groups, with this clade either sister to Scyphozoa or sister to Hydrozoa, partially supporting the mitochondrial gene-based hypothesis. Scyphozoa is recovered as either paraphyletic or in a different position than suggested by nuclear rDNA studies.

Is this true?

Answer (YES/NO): YES